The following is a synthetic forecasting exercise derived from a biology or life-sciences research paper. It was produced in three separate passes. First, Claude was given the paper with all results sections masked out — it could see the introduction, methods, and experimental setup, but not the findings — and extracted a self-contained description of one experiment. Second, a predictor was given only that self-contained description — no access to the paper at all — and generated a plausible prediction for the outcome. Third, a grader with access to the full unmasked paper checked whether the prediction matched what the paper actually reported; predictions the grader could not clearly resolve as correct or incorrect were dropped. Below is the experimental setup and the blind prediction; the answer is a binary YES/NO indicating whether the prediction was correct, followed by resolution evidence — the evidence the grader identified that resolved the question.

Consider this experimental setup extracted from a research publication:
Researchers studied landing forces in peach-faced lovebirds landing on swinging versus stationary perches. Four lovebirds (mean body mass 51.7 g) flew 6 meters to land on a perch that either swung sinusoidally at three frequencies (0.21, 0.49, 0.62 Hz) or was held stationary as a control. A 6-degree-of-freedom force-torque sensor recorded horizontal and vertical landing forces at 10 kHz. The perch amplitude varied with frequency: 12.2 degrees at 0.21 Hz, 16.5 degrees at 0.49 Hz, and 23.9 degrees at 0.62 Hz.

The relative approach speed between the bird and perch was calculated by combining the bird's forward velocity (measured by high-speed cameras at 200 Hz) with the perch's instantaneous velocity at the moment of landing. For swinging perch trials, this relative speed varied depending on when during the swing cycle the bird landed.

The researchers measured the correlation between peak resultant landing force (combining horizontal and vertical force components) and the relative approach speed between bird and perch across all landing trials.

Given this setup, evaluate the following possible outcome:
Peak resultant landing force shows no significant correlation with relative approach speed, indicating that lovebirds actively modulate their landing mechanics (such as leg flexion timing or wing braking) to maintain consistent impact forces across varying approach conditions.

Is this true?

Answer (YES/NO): NO